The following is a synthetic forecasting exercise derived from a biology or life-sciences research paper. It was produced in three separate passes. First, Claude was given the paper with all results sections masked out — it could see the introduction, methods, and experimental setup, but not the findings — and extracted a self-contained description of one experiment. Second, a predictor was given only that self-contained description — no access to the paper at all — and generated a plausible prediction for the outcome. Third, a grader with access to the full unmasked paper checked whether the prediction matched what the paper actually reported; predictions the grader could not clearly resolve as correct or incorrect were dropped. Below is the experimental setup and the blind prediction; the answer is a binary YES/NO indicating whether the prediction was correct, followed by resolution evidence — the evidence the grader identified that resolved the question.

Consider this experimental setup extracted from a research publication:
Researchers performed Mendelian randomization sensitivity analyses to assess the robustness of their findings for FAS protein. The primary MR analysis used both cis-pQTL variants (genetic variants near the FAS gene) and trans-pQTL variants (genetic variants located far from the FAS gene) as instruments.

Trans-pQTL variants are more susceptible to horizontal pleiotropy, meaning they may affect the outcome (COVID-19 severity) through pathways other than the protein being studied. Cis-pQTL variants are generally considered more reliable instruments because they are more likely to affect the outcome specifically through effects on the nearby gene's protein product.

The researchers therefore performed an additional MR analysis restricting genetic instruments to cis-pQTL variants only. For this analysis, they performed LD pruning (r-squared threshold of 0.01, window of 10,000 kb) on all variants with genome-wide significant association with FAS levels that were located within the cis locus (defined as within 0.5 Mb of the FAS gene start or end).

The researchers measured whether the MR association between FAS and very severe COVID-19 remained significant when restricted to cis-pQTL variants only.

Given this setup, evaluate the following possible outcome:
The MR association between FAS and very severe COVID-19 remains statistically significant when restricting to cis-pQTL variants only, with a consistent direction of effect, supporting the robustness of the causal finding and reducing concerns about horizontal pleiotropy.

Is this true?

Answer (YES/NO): YES